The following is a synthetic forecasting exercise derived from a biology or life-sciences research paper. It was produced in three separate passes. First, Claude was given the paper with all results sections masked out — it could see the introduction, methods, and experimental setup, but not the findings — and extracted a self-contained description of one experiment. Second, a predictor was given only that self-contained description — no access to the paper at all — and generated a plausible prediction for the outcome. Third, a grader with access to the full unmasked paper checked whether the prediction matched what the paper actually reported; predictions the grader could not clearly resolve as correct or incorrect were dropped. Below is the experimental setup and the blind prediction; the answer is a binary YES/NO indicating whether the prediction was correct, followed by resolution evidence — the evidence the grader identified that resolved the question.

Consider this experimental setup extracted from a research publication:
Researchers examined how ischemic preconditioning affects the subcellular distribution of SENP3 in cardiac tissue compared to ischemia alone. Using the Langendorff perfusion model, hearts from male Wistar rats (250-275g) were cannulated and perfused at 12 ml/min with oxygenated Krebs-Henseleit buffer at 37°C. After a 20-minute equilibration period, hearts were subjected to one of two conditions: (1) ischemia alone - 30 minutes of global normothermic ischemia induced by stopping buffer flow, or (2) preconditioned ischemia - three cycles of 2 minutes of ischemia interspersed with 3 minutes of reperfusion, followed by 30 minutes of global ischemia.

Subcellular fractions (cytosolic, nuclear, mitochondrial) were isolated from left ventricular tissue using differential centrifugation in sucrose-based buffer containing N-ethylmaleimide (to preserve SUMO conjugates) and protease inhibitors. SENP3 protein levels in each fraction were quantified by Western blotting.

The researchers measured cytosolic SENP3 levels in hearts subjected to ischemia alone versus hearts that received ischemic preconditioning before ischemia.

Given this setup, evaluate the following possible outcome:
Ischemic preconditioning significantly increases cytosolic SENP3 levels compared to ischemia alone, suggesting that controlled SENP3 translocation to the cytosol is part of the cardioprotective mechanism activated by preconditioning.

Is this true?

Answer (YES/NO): NO